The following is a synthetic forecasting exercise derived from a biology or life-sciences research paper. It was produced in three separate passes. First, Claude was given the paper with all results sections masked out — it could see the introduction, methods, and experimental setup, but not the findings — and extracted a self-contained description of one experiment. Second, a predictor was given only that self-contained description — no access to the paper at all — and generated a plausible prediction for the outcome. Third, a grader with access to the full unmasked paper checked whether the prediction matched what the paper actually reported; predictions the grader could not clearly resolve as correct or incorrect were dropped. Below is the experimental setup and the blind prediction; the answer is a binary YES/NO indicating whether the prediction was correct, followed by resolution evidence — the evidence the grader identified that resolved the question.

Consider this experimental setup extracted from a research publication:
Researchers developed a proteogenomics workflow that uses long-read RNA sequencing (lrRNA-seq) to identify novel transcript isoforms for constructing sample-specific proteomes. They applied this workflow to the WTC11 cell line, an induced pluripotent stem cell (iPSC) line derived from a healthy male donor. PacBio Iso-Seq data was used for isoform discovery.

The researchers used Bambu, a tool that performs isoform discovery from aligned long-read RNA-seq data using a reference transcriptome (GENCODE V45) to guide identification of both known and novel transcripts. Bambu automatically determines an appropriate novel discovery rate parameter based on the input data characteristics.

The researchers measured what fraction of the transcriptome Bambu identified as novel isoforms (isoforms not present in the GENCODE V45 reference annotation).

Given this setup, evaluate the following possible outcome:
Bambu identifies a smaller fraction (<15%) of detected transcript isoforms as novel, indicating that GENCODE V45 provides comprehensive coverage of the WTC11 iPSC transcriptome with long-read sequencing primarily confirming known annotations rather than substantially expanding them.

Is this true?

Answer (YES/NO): YES